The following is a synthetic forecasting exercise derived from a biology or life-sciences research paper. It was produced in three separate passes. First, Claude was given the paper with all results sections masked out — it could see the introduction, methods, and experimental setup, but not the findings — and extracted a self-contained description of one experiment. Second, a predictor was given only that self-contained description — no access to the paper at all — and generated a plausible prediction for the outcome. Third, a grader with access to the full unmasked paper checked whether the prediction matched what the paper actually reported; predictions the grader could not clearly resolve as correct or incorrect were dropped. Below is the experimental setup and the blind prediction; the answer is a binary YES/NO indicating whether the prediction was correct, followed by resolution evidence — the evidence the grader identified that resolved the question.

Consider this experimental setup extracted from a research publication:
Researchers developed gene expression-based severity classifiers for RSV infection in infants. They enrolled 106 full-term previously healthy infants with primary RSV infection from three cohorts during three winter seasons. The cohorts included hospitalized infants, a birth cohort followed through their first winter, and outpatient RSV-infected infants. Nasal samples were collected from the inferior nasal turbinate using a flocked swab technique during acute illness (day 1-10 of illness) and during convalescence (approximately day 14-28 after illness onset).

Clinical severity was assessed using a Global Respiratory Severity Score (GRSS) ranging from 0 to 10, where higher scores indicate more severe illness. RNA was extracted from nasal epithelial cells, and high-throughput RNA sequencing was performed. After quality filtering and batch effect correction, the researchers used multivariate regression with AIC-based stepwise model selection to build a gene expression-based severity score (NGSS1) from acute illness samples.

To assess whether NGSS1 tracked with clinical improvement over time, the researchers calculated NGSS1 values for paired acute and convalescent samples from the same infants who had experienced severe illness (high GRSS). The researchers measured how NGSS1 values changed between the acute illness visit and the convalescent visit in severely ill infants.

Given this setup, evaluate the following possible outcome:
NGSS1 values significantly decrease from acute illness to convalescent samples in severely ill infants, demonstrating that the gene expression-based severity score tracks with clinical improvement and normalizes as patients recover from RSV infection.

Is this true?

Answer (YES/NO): YES